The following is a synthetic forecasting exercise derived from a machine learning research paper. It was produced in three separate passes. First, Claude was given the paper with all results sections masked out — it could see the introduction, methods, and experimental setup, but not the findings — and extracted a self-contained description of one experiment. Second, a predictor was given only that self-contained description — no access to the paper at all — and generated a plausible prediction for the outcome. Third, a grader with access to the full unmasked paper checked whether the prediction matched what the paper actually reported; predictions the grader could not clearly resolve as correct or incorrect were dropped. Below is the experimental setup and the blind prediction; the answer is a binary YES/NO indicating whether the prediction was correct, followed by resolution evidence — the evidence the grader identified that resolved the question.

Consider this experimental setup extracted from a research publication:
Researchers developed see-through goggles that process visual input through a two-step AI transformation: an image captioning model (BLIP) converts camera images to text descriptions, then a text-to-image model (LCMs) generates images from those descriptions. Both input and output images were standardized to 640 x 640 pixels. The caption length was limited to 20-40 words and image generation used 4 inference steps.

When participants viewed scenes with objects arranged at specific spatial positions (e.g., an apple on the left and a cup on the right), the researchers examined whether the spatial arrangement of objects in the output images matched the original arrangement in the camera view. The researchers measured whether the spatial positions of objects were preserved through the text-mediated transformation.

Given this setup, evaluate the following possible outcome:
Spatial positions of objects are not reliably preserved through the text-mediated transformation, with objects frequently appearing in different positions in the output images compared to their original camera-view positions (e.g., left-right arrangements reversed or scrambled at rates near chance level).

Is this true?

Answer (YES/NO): YES